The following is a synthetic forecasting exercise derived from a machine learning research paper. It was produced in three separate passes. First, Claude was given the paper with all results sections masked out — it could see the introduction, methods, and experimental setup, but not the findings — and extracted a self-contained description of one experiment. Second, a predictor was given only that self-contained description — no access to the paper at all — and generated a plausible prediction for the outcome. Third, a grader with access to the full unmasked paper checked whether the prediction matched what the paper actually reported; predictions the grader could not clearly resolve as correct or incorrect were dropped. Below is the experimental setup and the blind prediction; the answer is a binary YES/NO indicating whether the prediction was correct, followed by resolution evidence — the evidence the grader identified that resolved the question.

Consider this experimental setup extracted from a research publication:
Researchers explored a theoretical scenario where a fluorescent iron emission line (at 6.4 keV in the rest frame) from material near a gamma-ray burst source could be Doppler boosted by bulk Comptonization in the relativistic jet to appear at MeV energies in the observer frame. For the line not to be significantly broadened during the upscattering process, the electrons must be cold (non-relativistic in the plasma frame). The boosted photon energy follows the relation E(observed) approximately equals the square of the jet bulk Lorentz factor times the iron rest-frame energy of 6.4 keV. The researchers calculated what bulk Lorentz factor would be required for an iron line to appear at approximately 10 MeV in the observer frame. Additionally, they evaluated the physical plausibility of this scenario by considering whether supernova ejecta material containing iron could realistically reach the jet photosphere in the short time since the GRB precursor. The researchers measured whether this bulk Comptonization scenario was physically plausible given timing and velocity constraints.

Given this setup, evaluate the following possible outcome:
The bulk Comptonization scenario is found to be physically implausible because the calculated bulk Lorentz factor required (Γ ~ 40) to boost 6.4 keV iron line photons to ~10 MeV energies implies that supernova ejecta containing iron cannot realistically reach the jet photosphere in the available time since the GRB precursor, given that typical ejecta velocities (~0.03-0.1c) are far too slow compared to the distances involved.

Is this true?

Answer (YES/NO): YES